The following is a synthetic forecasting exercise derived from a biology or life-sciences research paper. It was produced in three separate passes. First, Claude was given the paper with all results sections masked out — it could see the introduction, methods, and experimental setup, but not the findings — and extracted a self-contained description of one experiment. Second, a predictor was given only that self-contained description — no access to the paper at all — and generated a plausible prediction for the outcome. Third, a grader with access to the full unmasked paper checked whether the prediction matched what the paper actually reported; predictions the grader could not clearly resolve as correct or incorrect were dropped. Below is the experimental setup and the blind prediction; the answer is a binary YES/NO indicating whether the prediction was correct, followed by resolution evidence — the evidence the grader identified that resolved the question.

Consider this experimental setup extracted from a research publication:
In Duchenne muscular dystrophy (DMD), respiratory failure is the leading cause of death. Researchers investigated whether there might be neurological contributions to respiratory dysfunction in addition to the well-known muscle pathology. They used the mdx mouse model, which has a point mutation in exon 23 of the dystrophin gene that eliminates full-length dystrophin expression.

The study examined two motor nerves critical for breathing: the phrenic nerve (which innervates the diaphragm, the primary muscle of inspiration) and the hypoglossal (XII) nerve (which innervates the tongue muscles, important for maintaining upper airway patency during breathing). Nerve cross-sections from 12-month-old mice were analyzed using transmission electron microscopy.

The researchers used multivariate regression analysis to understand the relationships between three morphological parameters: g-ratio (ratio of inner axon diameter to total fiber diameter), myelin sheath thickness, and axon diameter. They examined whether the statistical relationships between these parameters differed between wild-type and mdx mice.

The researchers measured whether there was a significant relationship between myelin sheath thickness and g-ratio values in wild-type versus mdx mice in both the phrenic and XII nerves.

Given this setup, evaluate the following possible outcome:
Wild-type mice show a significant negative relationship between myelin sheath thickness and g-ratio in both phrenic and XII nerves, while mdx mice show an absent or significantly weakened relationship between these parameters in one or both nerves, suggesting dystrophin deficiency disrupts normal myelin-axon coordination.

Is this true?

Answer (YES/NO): NO